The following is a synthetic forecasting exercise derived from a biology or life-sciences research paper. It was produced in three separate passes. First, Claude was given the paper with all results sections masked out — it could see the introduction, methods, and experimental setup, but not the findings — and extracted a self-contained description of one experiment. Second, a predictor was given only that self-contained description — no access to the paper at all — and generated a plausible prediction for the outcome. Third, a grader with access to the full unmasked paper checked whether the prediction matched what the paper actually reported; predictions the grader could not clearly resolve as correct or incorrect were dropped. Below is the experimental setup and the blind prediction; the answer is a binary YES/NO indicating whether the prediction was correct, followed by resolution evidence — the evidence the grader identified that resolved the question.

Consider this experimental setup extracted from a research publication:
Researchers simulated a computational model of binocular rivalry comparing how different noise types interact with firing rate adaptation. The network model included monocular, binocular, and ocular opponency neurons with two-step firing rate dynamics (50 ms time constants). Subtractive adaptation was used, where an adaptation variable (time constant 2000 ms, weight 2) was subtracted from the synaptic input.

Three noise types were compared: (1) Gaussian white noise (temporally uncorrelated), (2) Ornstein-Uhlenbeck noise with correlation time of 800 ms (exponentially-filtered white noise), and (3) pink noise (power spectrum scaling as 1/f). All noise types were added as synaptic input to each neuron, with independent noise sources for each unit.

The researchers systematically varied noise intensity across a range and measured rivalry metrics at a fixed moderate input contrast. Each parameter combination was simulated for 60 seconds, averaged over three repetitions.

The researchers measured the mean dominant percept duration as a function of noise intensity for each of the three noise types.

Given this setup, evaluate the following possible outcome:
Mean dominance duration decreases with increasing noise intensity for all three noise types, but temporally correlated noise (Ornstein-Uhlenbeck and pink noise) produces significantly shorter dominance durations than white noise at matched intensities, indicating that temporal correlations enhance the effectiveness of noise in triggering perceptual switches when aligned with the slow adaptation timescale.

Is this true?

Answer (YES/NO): NO